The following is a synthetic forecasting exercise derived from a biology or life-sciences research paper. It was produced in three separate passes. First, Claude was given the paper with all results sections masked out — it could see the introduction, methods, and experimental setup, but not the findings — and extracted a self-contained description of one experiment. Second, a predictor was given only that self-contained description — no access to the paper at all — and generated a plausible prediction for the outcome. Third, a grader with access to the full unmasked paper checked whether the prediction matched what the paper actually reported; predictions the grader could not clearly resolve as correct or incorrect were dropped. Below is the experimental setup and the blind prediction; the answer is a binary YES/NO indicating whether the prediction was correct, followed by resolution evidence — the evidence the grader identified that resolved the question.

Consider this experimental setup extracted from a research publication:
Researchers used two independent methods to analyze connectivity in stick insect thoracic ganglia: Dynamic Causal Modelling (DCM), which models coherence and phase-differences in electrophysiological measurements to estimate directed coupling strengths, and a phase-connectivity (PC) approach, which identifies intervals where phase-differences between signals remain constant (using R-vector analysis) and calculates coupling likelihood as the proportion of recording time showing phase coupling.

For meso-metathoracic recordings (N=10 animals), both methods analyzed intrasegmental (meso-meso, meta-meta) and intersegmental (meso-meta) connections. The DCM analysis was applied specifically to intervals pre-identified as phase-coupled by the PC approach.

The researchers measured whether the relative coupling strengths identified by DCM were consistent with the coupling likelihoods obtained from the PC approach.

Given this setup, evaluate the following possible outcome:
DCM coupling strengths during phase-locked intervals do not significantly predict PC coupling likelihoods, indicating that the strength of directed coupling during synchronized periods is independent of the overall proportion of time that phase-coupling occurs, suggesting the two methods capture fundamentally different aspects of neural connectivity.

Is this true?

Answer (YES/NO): NO